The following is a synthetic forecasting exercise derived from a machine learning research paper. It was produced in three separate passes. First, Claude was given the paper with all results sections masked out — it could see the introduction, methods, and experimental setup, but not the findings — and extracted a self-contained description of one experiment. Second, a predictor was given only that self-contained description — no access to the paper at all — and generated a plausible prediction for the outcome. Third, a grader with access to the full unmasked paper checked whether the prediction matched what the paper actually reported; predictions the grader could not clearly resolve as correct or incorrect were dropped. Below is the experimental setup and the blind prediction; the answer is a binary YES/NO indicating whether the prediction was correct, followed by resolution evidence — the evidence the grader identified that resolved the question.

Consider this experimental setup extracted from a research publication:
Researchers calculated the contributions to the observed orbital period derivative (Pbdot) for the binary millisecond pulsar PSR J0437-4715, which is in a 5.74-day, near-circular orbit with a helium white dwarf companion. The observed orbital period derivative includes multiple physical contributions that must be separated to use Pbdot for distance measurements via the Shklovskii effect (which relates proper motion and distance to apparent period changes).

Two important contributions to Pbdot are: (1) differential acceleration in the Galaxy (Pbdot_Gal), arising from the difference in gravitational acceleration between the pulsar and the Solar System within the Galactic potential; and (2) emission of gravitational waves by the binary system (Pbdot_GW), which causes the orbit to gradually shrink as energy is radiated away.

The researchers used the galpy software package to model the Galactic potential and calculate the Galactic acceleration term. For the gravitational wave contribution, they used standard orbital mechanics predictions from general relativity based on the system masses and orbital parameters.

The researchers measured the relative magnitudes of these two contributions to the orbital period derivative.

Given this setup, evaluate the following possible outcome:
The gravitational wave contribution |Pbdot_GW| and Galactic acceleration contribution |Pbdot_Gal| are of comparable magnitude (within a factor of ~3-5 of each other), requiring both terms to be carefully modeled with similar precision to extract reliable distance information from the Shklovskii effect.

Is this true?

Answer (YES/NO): NO